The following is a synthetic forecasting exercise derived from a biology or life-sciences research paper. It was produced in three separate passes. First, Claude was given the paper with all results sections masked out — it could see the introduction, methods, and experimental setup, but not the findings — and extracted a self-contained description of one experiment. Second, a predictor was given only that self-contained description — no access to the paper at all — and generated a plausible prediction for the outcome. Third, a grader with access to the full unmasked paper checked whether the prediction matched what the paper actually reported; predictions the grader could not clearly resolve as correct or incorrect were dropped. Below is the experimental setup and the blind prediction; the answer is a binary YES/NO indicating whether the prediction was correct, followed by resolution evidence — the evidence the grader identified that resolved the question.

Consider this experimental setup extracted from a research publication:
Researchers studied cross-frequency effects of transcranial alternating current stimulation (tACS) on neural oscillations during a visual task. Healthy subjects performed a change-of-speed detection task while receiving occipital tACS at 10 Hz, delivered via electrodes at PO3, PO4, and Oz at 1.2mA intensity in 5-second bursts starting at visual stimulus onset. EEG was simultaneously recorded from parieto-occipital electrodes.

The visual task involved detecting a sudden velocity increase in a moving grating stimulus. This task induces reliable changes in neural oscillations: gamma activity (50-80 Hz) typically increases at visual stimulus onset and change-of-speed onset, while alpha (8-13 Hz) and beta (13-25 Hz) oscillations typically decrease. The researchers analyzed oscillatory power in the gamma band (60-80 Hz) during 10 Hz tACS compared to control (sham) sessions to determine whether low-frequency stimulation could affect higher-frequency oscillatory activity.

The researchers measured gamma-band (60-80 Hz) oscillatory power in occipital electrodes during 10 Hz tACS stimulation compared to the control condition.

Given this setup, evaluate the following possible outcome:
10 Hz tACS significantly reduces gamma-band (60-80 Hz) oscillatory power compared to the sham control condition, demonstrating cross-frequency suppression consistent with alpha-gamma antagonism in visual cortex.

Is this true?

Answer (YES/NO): NO